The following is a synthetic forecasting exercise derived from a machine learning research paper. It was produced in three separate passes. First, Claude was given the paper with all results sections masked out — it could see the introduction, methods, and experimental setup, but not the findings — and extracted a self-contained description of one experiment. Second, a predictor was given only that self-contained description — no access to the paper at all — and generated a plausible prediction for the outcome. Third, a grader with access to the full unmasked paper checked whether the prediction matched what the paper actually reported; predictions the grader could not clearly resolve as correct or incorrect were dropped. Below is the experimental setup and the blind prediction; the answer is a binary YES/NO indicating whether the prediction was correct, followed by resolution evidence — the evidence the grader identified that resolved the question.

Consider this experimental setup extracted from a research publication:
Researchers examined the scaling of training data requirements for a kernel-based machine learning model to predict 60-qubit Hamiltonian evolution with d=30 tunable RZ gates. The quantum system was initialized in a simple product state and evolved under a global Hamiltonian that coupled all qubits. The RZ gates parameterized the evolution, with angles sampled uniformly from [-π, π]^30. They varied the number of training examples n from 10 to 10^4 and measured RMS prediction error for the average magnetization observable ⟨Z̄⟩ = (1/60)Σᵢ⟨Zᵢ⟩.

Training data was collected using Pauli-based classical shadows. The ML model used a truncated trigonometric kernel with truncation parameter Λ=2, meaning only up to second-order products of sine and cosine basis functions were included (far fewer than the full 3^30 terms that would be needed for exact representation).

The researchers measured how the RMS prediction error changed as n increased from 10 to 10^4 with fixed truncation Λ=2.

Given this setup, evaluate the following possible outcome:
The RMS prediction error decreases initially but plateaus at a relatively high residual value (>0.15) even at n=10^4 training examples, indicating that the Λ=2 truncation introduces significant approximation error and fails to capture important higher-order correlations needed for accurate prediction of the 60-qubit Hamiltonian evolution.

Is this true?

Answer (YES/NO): NO